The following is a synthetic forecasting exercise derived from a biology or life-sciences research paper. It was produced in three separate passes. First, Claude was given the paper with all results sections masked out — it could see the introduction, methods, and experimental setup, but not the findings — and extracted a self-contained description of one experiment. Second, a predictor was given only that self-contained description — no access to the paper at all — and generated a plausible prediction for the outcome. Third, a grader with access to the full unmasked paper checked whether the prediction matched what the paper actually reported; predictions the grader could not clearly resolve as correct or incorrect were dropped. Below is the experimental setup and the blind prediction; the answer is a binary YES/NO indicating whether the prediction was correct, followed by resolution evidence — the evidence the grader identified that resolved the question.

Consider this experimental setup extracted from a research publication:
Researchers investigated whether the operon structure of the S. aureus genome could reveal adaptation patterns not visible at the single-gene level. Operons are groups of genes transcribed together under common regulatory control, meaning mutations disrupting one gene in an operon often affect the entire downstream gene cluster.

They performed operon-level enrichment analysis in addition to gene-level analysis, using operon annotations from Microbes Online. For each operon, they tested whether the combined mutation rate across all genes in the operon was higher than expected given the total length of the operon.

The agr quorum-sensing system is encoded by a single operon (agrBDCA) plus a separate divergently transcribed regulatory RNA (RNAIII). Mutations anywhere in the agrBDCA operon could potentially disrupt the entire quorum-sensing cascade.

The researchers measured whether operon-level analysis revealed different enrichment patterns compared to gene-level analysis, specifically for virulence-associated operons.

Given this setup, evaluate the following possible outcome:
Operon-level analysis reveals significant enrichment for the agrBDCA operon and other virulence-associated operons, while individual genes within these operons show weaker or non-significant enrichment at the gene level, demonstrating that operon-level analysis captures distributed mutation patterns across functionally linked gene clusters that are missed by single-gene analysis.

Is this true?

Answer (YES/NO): NO